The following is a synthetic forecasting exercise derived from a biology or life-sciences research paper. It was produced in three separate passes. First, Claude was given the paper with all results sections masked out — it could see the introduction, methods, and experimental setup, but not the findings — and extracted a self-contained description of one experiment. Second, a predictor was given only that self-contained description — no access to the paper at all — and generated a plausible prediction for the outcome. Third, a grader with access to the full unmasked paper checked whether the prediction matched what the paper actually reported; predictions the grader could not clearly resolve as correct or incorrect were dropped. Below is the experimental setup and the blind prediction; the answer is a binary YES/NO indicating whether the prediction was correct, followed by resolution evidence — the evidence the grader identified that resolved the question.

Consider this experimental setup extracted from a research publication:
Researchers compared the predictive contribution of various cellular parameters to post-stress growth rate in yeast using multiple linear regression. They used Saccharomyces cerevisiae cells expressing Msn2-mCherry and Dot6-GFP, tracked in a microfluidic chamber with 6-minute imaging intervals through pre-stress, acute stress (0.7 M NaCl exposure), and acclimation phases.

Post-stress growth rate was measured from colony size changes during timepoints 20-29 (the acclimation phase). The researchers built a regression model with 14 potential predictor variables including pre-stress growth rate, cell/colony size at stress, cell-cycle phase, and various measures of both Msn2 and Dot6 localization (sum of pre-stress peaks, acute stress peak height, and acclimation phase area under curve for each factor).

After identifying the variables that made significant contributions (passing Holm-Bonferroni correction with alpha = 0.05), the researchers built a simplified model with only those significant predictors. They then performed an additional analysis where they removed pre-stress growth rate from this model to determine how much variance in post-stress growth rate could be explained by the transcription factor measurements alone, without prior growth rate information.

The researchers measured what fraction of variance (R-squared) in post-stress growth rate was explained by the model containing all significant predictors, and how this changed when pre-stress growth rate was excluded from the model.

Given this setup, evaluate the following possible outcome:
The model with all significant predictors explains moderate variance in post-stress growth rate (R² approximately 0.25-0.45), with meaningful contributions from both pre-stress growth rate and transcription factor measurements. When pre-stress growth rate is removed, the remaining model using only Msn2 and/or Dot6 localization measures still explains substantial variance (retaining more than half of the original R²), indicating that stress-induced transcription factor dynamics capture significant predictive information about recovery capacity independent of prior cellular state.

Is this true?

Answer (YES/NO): NO